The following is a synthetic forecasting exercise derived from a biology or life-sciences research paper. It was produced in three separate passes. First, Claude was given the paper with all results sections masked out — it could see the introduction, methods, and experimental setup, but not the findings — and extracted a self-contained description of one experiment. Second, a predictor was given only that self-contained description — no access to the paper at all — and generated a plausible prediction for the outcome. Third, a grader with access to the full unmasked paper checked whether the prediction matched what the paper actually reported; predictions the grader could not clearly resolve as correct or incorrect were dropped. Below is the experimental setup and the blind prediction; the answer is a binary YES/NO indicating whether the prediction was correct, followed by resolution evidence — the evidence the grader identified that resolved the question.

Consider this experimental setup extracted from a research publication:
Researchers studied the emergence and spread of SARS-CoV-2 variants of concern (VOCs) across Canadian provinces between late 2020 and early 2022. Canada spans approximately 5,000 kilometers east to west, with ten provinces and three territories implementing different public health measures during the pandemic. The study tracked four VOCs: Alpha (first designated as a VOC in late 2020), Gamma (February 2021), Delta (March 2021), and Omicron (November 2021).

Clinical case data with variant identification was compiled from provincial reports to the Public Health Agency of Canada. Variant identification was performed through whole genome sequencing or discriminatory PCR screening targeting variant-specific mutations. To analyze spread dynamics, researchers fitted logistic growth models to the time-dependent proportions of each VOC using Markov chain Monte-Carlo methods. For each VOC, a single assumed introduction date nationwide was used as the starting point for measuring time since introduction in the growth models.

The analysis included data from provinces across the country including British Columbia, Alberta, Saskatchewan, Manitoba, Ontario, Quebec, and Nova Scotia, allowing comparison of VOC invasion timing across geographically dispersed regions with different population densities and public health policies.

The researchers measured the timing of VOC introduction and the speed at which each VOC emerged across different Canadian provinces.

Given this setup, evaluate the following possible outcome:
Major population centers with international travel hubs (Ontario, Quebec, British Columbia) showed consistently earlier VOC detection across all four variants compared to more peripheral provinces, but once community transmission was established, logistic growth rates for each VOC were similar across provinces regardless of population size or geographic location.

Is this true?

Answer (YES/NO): NO